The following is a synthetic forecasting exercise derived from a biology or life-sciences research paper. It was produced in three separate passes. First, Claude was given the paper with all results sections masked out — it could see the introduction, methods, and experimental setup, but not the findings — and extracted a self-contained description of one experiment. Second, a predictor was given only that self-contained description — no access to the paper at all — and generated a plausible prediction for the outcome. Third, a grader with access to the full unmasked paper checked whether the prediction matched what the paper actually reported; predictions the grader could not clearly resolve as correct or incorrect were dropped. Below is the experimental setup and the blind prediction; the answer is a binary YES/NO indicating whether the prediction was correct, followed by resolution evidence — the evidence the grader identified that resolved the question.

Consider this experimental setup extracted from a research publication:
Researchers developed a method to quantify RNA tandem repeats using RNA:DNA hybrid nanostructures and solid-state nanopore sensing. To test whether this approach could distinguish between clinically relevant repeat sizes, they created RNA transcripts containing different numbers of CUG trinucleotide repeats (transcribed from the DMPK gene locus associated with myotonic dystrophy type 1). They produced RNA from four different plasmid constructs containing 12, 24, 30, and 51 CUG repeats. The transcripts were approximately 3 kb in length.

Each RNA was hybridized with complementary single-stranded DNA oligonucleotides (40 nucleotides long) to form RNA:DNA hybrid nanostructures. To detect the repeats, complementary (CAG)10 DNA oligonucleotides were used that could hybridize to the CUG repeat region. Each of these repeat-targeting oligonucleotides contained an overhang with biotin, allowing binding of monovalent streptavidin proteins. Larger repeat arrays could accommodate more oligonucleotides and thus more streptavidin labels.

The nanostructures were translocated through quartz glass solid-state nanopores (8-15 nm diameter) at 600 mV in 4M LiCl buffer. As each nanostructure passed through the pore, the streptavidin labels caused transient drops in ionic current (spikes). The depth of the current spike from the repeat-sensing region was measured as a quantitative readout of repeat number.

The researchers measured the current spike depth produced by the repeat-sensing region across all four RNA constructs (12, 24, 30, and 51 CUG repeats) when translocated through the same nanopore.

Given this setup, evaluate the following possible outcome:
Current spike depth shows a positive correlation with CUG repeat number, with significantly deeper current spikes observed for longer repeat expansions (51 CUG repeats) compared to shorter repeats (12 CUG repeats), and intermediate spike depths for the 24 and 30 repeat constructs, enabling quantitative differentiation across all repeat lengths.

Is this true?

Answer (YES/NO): YES